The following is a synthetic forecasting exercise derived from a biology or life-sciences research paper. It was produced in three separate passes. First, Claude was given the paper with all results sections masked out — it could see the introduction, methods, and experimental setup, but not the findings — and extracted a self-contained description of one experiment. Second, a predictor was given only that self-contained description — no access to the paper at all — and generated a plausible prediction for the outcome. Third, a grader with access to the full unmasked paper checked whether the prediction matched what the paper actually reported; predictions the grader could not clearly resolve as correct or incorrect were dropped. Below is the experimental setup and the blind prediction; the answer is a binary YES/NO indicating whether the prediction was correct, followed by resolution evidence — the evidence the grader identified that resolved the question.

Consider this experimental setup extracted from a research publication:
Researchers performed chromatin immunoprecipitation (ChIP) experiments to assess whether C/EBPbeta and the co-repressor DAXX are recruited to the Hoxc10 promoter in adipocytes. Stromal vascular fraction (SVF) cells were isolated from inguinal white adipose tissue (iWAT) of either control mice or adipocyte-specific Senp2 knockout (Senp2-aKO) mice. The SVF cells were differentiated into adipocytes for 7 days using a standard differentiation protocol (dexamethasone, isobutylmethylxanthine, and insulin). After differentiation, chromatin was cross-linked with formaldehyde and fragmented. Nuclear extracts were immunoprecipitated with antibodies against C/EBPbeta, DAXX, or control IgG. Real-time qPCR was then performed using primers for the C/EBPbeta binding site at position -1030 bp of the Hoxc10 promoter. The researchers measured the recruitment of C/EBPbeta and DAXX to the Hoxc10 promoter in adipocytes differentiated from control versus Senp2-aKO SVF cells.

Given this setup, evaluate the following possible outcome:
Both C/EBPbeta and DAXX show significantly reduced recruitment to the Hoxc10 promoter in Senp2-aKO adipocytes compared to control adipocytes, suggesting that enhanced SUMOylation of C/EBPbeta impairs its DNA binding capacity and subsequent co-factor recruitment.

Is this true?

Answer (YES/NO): NO